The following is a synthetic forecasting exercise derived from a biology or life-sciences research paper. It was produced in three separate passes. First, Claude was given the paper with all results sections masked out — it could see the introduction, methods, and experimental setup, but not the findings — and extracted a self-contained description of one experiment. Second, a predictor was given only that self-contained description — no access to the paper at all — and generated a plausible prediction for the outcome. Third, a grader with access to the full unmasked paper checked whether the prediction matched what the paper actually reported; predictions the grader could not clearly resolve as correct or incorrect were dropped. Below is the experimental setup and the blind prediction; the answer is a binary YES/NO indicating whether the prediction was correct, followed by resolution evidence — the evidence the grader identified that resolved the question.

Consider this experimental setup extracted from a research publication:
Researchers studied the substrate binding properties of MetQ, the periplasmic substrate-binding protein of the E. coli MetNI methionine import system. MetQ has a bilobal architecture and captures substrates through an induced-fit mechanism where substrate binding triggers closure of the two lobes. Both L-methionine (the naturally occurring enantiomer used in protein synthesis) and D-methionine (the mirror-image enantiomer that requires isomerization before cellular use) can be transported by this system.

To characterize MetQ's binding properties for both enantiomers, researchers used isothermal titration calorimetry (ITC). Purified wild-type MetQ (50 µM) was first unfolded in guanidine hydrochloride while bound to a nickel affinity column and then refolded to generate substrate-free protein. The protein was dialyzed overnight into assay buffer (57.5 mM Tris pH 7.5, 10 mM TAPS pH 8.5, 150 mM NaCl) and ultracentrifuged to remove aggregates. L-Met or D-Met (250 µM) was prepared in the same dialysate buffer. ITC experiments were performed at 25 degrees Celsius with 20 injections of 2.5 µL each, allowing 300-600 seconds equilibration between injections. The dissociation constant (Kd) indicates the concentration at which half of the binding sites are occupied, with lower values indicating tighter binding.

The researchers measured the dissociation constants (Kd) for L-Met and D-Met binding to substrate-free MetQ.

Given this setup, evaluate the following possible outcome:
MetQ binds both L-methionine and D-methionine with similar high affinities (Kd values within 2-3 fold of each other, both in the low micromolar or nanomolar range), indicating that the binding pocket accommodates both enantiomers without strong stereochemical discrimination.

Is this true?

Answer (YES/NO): NO